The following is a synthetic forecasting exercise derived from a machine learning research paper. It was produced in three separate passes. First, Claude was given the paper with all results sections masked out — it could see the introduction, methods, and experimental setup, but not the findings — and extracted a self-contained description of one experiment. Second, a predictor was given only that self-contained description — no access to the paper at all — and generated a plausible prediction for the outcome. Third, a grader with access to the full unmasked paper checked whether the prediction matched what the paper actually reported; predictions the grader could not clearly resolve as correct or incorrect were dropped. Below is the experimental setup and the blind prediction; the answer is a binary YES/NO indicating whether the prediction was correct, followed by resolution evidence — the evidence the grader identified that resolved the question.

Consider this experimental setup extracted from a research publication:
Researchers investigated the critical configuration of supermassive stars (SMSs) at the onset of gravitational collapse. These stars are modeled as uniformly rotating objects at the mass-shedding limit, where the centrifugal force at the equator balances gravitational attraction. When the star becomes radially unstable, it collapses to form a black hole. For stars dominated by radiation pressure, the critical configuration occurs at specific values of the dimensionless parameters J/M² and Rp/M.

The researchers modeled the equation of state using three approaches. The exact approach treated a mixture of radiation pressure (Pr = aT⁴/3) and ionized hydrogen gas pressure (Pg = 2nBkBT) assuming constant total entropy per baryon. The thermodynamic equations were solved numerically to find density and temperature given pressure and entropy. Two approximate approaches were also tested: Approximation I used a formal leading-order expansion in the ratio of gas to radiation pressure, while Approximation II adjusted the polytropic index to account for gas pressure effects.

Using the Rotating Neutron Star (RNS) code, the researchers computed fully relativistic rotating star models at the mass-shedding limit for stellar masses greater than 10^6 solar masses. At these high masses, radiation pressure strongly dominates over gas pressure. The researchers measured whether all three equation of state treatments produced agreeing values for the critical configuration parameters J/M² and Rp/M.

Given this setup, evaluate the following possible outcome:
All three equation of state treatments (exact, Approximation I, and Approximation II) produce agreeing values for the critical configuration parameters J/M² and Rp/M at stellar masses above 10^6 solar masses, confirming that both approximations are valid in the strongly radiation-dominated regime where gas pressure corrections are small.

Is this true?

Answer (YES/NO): NO